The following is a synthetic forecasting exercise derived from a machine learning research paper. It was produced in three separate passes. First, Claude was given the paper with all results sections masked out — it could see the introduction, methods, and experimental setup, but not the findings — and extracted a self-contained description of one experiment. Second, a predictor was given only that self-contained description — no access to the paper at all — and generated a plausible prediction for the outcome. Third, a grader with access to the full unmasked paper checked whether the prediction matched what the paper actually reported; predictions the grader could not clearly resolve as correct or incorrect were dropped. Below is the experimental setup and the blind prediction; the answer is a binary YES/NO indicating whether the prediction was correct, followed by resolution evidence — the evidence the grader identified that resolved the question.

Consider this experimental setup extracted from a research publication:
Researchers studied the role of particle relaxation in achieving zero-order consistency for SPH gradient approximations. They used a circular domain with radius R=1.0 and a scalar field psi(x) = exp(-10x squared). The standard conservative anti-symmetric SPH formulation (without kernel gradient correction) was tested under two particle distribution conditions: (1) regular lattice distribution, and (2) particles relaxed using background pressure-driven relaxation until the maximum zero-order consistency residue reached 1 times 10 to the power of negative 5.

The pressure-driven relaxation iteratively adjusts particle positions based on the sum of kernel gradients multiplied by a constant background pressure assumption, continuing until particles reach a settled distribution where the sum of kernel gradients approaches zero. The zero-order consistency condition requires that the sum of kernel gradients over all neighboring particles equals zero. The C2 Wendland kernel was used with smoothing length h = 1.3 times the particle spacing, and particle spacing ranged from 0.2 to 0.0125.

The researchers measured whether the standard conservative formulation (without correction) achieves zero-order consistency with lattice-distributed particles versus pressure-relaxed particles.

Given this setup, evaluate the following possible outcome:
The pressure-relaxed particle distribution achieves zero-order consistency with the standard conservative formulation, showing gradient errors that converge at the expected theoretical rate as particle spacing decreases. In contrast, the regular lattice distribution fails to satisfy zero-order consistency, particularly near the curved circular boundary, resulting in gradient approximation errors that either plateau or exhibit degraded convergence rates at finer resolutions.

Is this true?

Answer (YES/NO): NO